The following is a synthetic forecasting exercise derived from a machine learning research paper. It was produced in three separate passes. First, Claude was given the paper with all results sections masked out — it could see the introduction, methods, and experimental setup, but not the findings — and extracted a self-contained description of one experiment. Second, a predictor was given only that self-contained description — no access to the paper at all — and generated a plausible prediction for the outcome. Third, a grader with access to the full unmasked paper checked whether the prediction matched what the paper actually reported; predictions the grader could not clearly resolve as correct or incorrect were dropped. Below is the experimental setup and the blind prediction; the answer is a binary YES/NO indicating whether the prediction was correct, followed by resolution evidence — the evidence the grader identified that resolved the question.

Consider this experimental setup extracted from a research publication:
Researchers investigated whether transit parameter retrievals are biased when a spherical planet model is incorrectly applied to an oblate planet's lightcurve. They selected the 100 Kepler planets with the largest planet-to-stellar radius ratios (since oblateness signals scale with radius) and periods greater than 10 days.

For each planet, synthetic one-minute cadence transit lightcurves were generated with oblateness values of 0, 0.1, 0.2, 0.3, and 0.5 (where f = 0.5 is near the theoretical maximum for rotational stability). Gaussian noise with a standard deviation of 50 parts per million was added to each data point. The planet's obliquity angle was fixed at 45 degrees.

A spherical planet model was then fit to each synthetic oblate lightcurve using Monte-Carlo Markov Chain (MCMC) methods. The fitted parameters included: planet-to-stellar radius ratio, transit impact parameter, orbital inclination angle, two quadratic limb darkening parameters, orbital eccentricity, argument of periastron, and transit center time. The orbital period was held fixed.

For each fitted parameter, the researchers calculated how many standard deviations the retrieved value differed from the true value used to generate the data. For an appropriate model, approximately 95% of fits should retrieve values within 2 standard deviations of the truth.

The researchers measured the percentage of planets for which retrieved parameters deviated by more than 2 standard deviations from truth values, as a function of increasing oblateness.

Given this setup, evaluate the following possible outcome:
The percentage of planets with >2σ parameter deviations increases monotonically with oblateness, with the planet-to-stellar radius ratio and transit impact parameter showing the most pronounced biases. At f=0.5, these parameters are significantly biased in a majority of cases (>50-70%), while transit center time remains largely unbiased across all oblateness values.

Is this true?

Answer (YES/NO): NO